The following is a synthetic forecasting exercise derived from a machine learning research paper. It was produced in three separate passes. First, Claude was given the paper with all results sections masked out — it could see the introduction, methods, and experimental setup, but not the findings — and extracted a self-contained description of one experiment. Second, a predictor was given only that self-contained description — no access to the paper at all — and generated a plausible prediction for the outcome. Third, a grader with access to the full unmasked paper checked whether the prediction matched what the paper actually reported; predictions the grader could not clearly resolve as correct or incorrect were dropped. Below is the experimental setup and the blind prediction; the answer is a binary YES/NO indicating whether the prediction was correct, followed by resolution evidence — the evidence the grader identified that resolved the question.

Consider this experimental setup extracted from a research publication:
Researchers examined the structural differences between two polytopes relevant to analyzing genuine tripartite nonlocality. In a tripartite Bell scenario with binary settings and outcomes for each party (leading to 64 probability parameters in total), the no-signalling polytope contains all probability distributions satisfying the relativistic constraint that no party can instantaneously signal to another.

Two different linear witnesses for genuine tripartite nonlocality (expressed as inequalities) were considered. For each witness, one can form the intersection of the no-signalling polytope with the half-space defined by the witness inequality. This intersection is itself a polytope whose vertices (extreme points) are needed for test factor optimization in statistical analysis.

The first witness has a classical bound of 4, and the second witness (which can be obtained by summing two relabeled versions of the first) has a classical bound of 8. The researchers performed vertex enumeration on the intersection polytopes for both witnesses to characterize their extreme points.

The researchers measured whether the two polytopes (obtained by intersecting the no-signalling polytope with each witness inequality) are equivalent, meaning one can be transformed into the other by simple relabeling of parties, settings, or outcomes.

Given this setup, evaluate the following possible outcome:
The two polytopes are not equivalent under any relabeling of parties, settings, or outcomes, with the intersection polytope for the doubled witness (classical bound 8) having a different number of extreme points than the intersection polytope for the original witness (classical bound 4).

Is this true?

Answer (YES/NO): YES